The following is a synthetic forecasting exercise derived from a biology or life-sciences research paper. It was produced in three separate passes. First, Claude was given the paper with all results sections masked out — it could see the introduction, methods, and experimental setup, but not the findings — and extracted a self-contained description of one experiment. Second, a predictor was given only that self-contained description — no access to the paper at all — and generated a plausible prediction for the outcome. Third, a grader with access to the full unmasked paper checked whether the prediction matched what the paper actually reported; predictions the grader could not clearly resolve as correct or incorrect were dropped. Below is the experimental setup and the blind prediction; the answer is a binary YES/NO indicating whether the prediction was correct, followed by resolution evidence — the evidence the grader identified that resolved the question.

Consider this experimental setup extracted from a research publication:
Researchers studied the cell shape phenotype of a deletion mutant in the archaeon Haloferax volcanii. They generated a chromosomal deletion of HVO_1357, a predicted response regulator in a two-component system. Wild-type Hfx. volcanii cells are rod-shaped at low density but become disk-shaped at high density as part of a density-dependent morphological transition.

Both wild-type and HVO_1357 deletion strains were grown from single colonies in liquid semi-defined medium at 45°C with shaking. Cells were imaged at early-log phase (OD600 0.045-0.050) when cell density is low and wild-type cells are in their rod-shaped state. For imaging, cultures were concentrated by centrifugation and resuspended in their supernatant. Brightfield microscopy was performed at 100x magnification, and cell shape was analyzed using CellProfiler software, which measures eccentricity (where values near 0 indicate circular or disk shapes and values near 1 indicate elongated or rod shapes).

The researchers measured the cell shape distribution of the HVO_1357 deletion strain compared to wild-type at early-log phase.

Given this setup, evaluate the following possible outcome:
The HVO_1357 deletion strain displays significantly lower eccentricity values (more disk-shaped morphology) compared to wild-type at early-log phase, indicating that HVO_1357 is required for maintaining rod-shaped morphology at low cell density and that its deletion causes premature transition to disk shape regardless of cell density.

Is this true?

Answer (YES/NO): NO